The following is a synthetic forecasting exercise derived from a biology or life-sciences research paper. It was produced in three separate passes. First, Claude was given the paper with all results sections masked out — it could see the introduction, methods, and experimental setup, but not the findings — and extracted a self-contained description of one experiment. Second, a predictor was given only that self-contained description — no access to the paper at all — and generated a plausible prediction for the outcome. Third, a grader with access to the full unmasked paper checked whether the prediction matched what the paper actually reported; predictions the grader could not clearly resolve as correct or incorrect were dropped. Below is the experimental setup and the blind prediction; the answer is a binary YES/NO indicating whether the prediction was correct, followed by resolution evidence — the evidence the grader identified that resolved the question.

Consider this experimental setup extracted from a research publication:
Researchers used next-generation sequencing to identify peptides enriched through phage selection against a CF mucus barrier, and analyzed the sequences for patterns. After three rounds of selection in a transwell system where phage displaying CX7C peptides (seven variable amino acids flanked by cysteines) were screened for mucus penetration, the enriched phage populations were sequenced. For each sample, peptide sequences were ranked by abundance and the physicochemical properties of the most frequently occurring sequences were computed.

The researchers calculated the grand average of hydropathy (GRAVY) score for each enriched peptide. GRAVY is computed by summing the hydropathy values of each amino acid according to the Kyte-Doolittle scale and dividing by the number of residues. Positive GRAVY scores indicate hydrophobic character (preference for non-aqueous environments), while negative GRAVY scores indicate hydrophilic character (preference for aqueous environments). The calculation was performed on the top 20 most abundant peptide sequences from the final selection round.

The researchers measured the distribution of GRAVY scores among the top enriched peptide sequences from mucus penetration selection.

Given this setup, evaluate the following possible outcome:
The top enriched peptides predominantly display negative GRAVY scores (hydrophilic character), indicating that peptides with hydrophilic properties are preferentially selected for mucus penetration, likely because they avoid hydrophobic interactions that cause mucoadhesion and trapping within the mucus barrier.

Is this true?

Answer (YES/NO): YES